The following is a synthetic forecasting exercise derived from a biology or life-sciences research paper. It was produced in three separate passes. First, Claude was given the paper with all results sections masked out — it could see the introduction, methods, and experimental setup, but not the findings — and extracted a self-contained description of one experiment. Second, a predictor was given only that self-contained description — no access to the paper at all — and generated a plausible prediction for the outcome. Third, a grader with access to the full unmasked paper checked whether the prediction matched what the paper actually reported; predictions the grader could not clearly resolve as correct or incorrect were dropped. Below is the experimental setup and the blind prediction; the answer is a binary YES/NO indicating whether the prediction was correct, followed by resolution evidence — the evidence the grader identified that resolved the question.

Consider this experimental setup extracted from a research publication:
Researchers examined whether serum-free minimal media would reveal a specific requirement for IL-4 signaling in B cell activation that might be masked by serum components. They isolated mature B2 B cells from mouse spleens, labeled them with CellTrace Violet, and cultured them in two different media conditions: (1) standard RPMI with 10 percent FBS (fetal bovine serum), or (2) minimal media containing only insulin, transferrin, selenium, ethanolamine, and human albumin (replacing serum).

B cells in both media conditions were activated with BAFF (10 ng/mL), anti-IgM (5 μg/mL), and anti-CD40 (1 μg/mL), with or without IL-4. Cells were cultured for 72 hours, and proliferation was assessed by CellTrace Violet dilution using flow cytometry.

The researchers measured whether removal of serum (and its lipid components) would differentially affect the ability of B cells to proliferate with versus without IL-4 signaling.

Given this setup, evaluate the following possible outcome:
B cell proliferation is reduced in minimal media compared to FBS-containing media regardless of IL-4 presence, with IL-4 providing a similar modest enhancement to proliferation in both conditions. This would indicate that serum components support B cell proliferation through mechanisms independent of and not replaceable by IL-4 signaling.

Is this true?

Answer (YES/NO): NO